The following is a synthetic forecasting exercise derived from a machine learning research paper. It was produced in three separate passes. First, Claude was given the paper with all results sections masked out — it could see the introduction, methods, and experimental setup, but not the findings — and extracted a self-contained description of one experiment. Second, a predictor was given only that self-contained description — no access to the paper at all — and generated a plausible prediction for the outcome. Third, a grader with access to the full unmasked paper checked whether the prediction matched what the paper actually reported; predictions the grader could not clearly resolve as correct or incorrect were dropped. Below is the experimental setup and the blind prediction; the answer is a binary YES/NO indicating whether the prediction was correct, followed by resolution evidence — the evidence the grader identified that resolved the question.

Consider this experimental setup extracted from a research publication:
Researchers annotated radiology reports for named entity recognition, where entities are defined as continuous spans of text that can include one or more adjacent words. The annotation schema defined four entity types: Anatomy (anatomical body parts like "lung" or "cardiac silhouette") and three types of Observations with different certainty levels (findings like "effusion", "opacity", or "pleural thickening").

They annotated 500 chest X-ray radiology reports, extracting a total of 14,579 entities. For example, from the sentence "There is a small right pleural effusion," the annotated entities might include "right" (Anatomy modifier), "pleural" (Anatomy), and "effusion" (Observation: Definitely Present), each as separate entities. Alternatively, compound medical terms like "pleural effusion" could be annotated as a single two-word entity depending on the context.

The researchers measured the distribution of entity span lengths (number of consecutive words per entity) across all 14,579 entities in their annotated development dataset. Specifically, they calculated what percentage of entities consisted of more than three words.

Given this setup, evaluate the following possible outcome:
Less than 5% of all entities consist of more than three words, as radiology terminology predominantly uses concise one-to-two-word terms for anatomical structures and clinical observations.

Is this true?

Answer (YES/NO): YES